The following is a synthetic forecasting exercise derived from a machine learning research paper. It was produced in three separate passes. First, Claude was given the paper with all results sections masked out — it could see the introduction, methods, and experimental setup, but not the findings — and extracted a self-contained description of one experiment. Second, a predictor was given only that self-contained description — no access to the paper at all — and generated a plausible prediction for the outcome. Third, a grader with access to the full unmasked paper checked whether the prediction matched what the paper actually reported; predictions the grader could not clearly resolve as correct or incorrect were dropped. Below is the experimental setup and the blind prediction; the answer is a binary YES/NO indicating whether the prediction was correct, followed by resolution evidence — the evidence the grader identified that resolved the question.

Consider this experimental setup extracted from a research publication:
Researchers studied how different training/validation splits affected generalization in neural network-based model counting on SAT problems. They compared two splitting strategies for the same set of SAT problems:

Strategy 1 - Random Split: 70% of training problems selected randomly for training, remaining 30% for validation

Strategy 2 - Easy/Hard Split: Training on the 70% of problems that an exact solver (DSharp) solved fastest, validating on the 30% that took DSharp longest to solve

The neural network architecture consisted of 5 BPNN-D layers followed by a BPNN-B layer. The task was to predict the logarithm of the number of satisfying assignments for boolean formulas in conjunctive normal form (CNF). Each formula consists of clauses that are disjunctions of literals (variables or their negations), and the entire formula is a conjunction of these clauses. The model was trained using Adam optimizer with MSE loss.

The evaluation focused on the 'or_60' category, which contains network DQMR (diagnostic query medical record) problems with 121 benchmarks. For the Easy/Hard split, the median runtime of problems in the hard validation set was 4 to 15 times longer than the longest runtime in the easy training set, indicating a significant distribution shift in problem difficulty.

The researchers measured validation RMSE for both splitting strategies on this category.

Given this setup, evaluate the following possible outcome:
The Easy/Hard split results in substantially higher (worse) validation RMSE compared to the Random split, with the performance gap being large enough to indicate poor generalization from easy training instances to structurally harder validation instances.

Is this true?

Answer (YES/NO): YES